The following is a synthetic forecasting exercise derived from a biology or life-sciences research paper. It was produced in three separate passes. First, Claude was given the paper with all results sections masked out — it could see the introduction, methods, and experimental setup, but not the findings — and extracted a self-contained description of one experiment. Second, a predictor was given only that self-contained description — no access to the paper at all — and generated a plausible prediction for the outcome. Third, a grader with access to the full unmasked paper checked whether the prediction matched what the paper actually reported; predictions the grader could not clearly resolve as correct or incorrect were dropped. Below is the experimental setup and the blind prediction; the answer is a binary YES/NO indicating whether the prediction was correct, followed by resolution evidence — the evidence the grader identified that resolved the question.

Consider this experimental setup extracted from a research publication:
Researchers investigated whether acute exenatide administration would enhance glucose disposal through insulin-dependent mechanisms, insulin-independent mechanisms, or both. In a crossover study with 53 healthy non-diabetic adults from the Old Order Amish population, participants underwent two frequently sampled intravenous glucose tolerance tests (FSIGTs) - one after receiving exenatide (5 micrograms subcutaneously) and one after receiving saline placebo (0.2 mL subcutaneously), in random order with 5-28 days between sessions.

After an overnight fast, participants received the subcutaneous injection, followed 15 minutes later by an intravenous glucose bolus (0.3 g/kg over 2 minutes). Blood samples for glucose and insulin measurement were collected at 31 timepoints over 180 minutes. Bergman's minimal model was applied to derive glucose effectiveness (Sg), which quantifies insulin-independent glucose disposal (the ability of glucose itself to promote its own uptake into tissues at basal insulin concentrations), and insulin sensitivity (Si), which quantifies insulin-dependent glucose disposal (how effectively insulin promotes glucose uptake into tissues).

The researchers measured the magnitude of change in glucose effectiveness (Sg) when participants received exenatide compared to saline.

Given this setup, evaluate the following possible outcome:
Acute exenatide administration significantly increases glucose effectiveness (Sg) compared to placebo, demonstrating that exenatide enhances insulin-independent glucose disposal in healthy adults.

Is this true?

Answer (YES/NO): YES